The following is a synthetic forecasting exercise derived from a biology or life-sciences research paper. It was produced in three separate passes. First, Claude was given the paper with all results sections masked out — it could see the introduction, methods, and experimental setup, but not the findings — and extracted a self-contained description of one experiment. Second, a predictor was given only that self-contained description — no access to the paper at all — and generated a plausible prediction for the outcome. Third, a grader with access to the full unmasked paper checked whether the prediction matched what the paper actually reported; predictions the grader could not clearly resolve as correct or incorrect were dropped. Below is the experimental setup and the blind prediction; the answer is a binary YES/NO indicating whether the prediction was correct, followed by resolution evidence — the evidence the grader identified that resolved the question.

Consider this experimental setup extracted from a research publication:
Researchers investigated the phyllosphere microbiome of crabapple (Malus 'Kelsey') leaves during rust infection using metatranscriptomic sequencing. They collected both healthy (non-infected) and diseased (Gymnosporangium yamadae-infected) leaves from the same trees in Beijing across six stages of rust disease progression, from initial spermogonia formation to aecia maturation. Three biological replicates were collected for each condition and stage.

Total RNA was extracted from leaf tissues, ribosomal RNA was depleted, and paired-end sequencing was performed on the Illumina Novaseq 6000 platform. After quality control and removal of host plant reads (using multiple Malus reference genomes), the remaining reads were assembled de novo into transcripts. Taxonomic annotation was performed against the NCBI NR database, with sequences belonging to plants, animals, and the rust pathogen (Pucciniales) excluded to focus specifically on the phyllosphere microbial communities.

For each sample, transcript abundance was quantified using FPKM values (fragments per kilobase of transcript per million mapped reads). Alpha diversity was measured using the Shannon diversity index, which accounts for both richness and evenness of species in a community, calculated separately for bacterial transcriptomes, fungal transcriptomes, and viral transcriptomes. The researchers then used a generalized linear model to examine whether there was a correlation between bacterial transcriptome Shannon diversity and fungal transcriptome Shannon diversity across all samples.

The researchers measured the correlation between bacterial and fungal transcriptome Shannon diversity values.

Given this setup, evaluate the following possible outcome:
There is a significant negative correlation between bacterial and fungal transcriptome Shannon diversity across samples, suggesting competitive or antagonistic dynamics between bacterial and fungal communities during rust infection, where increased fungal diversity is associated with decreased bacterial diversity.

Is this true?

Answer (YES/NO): YES